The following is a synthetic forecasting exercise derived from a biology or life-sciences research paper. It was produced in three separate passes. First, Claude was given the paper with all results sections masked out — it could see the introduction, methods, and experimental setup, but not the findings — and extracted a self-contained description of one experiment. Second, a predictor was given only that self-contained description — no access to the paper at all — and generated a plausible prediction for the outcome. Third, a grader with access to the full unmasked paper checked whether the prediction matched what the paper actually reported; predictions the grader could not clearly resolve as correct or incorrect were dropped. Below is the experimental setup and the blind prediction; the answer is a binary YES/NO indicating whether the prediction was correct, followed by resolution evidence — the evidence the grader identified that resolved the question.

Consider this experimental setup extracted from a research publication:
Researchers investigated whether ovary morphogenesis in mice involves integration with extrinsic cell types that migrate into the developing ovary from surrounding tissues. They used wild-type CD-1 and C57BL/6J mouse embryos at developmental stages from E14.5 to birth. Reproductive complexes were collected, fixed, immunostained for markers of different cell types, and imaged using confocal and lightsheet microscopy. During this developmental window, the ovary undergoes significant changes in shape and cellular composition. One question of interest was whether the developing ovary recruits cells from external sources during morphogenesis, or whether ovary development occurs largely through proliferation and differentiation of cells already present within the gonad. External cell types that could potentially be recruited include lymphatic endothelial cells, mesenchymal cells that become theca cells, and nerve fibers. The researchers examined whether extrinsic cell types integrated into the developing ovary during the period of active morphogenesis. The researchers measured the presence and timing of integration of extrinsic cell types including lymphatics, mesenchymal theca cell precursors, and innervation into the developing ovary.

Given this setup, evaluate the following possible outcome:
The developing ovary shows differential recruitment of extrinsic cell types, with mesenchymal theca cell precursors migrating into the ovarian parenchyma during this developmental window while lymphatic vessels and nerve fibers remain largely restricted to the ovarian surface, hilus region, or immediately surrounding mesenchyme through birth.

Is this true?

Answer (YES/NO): NO